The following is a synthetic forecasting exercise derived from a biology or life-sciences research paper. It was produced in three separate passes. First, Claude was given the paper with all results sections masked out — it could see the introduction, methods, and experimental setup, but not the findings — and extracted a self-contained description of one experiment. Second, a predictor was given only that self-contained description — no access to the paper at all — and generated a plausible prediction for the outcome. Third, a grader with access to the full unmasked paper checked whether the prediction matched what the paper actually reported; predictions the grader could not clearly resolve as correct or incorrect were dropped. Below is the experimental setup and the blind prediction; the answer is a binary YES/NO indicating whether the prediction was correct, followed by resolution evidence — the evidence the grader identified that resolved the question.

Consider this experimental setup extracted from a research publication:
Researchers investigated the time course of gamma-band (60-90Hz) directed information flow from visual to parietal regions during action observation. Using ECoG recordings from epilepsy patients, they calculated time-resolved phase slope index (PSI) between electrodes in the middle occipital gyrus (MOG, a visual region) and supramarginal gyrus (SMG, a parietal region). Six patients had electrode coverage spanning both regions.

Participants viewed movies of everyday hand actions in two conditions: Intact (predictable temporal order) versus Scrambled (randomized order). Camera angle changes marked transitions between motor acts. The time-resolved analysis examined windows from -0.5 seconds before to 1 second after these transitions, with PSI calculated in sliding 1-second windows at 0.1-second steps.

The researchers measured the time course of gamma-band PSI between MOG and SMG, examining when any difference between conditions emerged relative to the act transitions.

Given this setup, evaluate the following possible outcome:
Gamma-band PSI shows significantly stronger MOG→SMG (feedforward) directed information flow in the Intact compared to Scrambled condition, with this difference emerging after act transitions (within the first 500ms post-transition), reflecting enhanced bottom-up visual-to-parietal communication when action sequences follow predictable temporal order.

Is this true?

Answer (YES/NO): NO